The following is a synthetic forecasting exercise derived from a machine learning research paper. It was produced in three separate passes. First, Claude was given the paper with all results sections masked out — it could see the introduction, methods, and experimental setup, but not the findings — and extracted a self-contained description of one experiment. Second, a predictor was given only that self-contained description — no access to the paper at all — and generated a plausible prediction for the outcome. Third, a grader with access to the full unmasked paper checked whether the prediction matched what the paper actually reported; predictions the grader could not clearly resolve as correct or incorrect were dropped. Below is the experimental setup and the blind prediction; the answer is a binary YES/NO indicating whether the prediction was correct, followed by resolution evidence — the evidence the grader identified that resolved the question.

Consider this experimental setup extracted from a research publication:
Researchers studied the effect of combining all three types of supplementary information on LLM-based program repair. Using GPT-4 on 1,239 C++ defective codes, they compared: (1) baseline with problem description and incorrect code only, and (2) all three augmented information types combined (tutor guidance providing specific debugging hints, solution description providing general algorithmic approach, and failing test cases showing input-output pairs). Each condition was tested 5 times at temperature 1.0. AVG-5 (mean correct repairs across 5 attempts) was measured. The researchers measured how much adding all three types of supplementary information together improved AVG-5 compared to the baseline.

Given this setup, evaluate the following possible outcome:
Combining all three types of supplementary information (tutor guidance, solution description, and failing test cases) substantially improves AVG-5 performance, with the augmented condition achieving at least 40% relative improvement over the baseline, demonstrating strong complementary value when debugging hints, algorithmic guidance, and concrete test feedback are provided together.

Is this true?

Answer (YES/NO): NO